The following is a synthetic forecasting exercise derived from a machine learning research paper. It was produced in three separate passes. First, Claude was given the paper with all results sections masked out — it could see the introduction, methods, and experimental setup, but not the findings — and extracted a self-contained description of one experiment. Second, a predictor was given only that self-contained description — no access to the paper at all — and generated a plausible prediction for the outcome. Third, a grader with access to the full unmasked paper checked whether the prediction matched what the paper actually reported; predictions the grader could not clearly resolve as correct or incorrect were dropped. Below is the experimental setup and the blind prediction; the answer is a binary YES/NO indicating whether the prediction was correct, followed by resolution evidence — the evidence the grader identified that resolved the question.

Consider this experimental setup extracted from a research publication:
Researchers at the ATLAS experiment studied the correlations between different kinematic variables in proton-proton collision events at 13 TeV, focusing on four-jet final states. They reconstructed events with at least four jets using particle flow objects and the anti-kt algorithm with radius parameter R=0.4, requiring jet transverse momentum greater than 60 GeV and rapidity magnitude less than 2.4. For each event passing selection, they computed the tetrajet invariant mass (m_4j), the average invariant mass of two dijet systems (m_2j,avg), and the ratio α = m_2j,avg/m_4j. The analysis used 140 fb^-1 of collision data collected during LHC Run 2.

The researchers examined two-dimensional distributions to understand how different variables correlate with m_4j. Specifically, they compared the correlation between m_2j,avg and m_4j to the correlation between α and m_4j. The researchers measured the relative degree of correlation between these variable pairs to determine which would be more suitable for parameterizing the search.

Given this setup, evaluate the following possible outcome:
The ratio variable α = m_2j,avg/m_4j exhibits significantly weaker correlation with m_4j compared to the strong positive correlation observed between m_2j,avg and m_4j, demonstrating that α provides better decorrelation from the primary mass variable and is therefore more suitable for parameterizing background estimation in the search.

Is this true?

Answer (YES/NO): YES